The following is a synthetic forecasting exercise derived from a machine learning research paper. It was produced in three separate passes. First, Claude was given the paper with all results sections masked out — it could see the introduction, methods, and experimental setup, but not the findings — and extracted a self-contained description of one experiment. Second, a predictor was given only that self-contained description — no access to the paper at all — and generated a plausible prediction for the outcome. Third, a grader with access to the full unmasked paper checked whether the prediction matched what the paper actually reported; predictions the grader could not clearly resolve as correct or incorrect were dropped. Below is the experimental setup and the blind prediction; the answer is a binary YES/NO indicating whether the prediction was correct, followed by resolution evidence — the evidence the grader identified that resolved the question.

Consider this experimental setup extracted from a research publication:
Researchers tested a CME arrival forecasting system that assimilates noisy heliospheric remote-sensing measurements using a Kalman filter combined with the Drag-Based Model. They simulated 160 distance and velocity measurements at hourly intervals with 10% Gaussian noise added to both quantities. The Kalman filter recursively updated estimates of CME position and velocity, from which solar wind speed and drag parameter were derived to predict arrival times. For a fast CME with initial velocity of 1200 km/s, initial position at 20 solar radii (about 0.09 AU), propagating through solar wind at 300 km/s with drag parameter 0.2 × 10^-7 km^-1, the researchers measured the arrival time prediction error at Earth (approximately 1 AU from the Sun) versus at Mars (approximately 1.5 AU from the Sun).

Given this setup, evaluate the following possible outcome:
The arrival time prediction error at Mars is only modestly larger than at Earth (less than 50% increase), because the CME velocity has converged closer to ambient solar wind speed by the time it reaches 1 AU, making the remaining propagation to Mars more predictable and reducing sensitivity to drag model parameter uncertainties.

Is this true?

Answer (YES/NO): NO